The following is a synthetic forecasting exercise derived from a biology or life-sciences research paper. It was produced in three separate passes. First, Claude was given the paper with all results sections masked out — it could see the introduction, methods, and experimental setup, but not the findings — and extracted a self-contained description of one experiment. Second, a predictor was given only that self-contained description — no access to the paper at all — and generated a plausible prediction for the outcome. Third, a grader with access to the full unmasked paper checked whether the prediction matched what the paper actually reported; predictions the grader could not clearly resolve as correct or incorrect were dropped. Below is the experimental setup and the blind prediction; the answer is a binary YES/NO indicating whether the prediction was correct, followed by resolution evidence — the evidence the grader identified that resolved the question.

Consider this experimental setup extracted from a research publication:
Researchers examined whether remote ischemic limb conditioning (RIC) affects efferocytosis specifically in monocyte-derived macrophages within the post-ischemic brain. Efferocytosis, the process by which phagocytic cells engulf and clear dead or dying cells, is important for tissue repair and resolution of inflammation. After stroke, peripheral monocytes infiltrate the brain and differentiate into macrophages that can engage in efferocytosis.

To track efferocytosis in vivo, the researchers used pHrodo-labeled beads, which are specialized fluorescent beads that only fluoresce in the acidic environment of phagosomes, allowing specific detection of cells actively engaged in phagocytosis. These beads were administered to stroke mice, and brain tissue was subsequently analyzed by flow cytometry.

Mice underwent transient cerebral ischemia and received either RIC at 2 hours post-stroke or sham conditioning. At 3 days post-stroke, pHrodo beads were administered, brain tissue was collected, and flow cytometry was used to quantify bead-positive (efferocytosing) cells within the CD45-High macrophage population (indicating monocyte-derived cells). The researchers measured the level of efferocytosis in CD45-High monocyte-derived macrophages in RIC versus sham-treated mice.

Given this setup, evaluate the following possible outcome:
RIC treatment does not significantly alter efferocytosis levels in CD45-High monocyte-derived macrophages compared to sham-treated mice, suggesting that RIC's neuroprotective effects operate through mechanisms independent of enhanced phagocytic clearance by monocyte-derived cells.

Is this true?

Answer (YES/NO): NO